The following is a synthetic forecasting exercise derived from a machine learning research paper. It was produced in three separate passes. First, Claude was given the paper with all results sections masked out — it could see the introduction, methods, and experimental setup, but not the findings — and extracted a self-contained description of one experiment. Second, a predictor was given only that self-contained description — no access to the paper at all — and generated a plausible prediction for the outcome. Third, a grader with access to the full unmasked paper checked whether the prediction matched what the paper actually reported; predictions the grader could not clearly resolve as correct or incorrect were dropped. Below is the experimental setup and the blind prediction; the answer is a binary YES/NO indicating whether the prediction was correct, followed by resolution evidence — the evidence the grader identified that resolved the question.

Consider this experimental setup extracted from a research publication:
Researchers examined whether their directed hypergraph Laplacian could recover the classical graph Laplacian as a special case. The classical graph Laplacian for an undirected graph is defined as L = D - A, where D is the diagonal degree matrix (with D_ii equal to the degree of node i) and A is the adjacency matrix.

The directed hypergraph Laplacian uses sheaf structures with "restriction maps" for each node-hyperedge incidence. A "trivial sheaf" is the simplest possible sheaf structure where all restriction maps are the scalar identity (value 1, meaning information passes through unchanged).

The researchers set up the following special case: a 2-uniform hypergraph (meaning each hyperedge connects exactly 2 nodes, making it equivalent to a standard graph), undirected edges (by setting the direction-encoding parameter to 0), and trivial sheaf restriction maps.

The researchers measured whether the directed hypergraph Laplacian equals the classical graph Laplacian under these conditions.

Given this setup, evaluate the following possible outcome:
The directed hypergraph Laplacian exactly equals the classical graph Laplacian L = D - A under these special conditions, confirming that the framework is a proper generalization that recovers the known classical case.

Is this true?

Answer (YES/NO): NO